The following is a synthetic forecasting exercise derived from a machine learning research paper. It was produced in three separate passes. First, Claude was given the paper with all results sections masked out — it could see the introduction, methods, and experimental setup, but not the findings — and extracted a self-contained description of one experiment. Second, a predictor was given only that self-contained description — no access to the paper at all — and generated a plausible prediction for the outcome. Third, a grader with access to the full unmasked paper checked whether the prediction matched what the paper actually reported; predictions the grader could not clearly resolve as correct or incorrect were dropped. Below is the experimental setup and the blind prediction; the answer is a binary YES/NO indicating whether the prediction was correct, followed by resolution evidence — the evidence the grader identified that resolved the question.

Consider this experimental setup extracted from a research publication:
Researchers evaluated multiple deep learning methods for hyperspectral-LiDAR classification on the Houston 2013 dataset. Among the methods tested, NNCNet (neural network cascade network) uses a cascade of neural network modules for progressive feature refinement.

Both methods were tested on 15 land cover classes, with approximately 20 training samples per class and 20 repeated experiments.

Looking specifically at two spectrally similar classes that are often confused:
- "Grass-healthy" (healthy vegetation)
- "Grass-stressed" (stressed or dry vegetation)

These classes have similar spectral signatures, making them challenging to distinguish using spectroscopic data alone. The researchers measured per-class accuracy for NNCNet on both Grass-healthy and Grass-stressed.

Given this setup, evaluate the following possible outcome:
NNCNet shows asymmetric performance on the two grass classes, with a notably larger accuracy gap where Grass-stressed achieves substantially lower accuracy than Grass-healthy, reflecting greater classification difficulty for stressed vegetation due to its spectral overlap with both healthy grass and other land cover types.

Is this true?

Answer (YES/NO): NO